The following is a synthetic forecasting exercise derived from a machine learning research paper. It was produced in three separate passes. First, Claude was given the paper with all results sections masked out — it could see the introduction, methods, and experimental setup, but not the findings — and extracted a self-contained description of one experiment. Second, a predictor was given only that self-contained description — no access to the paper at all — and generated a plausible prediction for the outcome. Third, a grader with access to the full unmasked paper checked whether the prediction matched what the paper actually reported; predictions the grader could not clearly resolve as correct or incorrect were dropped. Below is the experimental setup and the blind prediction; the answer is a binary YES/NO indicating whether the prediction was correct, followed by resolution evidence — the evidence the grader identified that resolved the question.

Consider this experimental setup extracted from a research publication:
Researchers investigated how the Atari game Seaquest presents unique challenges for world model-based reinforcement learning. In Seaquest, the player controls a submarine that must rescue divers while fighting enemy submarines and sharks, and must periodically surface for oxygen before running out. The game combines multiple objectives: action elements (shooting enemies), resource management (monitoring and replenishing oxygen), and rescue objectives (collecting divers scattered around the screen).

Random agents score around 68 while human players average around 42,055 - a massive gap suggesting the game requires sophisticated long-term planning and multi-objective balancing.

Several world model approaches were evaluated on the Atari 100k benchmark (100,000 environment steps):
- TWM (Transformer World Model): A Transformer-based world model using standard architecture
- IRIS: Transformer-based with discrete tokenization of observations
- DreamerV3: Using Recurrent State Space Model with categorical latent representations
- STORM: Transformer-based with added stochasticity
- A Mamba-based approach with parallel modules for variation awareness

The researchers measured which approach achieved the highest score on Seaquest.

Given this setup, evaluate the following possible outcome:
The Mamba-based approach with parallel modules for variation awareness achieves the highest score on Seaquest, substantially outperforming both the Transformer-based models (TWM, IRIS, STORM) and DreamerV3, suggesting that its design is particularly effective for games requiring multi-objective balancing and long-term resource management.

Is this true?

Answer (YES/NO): NO